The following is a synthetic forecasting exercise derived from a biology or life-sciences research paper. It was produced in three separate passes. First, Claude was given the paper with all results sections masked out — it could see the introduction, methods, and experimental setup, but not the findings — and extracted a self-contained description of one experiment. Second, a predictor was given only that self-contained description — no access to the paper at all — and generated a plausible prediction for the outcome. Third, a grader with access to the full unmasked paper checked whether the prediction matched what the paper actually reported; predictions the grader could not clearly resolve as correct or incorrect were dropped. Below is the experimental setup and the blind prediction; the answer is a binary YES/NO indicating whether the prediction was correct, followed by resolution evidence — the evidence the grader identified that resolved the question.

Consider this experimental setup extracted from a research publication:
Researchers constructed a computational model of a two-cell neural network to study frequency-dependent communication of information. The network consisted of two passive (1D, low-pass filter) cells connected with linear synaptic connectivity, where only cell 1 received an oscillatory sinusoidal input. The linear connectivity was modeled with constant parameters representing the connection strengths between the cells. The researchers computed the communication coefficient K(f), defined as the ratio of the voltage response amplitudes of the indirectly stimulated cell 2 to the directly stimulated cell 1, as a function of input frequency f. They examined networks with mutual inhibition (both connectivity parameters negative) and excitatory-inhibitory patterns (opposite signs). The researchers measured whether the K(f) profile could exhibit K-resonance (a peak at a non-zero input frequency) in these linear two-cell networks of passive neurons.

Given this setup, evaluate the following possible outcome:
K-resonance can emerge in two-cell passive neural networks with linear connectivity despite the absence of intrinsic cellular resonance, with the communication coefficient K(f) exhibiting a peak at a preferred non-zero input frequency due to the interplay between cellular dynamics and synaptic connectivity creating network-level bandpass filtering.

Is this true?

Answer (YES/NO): NO